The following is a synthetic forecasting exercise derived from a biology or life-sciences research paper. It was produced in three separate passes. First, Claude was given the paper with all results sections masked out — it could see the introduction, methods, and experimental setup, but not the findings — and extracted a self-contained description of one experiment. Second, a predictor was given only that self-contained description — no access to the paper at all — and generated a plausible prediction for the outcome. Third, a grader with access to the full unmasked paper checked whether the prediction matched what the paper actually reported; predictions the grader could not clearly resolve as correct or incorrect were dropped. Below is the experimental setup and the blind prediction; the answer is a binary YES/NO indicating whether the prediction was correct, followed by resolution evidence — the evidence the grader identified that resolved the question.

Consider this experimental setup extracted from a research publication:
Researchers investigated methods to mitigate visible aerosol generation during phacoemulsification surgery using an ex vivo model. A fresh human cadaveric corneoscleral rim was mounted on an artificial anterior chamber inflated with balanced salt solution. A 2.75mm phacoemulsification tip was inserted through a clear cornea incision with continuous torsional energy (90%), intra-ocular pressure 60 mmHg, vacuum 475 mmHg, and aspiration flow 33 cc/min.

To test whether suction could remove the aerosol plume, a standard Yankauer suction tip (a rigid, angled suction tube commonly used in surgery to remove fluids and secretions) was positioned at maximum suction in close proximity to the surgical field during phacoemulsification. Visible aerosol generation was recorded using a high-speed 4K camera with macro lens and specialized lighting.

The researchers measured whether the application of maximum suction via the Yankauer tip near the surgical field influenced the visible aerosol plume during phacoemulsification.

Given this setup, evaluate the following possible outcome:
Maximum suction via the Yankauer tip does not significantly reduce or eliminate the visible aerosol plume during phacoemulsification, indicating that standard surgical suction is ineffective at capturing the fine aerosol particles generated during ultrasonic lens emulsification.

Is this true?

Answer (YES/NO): YES